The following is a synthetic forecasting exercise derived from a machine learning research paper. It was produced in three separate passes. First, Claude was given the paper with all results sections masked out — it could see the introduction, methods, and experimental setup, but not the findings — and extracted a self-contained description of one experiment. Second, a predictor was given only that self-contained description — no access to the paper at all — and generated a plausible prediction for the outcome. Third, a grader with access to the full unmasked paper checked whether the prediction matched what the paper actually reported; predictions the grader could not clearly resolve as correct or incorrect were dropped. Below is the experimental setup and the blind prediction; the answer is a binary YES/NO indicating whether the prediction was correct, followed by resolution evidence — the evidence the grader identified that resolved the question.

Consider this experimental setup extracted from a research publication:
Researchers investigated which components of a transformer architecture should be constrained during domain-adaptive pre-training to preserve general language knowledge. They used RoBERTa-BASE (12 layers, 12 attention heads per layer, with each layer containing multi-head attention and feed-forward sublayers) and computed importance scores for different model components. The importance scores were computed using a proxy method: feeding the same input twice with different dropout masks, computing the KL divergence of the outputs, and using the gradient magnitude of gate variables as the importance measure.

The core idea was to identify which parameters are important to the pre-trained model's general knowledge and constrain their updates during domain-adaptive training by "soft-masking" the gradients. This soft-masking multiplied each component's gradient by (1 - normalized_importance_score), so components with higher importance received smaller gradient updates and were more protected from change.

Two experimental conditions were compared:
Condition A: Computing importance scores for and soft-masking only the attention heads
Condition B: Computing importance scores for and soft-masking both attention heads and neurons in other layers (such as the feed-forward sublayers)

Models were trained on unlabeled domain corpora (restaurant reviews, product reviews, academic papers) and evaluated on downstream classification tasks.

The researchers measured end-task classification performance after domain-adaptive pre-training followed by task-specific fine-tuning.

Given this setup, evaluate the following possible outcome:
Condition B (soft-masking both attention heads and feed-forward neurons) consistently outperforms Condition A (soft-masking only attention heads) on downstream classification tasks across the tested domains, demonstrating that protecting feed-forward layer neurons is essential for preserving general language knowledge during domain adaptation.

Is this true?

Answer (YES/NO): NO